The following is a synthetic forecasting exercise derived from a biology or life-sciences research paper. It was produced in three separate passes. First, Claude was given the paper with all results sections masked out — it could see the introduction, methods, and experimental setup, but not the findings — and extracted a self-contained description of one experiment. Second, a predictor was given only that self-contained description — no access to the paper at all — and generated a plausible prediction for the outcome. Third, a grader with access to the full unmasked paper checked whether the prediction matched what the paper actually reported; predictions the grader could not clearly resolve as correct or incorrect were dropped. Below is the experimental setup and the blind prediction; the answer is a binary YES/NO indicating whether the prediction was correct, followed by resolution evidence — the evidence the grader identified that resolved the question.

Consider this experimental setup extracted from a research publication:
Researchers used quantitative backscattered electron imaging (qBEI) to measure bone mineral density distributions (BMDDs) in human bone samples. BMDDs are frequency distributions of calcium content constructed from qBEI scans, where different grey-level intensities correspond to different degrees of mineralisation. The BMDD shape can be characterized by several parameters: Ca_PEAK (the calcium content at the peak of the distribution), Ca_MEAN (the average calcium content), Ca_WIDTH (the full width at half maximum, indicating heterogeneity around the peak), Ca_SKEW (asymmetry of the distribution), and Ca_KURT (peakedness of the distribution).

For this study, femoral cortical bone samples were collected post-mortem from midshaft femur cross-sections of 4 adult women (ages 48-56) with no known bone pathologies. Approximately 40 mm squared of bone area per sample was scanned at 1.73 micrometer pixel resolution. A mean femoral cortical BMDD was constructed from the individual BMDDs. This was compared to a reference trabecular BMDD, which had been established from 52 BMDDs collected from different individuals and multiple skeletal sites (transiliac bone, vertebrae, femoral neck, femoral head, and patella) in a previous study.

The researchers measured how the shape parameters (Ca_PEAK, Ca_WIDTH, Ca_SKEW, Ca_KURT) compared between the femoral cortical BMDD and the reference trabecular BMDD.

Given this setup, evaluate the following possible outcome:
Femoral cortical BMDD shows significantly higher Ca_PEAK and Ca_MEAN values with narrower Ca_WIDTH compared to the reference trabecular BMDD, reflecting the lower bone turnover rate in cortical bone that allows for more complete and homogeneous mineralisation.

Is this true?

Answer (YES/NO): NO